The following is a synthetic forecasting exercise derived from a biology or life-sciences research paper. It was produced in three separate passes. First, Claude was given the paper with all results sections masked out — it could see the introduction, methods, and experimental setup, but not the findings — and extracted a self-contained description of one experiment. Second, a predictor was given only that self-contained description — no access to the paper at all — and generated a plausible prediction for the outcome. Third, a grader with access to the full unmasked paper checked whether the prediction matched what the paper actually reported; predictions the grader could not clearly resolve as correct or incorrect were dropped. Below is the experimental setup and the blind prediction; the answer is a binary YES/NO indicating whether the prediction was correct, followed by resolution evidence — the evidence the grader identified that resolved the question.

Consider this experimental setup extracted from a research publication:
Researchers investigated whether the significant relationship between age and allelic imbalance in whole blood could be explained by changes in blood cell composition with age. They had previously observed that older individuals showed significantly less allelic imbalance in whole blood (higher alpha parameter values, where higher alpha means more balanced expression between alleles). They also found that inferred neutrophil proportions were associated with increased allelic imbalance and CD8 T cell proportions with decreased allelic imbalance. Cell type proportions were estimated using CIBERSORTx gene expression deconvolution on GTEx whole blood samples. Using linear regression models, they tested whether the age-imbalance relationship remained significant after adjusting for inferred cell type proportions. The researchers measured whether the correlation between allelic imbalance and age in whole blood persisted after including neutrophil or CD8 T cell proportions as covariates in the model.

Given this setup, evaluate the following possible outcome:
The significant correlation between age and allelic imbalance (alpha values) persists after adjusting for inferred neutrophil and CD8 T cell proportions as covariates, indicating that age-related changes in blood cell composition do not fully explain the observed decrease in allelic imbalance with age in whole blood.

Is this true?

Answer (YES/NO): NO